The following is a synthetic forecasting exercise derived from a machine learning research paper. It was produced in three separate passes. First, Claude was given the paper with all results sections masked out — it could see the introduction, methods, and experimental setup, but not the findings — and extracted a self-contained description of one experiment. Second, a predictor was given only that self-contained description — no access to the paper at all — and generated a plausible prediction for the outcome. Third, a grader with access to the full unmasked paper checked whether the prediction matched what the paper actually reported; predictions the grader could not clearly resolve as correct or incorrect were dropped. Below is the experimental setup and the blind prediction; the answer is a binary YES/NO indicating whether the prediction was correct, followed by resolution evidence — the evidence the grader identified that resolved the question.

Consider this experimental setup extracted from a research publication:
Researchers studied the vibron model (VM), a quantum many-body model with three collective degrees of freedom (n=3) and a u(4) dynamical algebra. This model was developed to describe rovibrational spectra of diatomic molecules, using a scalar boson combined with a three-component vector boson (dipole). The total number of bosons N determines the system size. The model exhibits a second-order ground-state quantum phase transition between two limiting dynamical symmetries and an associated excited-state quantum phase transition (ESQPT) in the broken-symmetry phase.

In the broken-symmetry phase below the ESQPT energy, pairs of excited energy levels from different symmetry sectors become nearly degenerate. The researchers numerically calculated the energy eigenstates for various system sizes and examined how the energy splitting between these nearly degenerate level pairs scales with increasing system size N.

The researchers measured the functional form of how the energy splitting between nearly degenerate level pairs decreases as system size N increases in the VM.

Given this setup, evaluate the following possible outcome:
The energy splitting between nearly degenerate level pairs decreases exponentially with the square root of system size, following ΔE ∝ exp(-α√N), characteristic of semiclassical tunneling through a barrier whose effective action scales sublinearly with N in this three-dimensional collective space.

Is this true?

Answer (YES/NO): NO